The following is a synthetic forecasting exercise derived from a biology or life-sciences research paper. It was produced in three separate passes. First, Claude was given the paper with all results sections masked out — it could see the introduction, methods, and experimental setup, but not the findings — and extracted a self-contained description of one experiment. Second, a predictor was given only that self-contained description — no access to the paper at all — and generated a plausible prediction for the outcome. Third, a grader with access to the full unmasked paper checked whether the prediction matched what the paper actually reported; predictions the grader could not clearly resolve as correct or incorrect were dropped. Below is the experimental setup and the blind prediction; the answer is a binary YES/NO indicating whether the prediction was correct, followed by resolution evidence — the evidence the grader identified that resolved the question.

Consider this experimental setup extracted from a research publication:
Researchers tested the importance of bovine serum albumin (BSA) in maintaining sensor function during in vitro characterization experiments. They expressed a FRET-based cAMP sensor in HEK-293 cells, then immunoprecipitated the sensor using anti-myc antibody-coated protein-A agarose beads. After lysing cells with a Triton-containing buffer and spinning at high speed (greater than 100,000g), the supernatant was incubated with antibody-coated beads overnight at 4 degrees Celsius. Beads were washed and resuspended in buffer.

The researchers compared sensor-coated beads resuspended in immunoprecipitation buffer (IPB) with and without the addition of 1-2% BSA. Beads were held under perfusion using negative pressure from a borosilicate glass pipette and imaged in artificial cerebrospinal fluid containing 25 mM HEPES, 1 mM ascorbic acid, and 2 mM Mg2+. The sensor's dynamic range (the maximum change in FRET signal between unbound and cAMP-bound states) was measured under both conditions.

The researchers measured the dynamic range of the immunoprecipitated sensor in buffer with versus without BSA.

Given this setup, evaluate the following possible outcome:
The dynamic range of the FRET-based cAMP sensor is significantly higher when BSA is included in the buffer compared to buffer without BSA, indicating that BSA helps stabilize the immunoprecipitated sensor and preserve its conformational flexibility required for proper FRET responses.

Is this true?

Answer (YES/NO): YES